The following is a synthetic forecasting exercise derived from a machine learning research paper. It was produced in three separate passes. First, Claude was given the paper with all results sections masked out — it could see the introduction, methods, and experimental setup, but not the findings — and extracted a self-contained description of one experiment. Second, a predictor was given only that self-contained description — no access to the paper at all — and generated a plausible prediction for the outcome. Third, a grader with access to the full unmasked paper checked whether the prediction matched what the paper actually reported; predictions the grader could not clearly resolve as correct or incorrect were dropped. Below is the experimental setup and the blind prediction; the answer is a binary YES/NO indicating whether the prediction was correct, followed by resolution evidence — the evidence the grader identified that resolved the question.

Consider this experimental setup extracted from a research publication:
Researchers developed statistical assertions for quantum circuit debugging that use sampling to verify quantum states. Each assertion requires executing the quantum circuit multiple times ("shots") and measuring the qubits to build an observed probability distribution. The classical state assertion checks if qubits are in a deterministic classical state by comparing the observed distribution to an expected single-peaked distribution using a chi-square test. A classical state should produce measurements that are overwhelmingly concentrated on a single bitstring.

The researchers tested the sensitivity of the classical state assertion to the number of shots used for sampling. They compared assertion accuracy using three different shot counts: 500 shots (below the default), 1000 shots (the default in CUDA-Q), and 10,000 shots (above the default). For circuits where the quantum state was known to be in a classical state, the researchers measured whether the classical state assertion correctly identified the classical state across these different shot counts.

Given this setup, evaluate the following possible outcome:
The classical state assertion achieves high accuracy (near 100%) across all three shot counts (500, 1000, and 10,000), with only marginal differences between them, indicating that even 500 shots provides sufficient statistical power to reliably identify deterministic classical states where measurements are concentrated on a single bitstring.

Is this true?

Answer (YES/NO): YES